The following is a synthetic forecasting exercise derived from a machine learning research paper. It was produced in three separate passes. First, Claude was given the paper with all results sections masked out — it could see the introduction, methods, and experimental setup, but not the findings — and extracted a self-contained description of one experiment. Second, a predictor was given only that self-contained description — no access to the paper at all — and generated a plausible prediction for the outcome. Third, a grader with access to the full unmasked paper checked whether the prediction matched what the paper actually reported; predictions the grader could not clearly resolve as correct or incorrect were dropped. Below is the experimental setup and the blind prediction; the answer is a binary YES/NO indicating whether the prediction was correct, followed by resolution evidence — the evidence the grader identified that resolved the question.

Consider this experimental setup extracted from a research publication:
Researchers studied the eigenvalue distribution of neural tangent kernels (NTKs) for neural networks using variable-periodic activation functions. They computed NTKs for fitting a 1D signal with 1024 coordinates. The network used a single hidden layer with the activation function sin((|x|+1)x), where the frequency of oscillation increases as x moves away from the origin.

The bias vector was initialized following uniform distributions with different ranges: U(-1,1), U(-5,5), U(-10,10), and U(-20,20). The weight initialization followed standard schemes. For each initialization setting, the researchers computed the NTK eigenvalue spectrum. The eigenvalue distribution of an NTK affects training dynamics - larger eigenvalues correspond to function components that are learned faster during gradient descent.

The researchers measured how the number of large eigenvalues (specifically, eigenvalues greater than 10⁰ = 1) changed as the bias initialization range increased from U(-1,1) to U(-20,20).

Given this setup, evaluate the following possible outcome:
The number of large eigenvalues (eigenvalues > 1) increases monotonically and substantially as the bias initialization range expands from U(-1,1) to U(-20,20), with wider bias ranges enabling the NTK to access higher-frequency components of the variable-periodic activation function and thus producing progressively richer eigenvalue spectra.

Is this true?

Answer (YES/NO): YES